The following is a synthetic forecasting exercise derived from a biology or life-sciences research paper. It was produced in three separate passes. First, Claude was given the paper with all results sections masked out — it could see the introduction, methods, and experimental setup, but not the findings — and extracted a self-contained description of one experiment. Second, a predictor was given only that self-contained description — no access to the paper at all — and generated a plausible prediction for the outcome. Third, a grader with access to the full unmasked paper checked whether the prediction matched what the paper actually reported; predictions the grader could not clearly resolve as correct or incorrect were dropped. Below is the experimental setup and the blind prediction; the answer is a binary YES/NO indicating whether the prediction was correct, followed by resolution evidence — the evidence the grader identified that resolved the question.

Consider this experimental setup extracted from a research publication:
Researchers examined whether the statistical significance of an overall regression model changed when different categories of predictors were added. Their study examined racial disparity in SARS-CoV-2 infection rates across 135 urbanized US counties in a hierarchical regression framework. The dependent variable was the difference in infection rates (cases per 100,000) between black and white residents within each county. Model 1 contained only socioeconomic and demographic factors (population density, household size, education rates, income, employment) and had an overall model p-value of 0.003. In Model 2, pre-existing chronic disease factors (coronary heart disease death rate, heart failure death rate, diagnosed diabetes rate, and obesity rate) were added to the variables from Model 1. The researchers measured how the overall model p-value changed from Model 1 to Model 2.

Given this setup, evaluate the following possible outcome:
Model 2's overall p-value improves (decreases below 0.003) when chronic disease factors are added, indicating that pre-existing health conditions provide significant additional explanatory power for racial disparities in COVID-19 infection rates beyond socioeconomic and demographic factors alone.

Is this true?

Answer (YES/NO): NO